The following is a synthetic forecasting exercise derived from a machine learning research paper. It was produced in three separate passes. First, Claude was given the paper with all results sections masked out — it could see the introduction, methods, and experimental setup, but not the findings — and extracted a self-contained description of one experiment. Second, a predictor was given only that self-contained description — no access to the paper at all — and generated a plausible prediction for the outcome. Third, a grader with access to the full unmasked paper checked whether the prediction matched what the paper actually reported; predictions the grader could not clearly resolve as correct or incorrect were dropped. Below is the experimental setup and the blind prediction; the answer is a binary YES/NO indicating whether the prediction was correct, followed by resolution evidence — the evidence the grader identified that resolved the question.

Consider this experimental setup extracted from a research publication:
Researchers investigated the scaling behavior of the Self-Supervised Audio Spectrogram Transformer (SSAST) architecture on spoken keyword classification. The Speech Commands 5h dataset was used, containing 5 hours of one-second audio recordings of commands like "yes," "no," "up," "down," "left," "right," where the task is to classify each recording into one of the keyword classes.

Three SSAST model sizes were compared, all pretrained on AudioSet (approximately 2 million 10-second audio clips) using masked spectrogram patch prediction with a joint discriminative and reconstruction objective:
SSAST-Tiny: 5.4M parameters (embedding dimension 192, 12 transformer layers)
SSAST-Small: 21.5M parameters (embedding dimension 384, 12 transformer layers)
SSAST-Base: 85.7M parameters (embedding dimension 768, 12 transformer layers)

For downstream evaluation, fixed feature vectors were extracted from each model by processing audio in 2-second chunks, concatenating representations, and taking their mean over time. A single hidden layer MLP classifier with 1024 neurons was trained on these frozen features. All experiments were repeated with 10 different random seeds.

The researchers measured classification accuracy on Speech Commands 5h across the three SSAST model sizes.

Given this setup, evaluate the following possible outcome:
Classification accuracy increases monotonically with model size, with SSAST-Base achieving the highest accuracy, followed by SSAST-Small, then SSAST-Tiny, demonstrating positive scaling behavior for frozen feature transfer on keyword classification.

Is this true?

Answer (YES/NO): YES